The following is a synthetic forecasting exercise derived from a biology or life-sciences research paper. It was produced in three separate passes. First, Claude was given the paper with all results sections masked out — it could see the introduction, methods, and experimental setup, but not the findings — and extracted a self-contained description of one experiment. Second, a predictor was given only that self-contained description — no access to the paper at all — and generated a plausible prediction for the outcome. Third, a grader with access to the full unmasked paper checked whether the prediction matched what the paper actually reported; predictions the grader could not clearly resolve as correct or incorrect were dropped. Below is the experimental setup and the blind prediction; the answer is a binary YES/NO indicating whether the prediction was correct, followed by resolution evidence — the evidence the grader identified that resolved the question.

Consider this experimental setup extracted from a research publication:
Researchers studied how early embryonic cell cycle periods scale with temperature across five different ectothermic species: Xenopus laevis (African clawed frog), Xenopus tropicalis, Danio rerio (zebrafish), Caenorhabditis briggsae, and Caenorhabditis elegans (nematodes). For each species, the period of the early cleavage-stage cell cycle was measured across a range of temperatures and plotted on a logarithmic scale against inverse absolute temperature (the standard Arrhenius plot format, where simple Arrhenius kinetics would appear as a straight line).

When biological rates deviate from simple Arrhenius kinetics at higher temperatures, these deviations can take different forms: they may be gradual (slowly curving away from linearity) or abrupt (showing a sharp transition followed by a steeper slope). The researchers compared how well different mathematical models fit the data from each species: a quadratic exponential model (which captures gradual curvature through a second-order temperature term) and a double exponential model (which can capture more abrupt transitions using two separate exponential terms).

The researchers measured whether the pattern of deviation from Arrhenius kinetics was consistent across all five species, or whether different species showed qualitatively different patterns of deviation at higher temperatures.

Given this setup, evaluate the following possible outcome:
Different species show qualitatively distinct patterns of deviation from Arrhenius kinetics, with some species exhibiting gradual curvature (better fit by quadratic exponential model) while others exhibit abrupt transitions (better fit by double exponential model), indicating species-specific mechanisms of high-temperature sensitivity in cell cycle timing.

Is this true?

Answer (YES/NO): YES